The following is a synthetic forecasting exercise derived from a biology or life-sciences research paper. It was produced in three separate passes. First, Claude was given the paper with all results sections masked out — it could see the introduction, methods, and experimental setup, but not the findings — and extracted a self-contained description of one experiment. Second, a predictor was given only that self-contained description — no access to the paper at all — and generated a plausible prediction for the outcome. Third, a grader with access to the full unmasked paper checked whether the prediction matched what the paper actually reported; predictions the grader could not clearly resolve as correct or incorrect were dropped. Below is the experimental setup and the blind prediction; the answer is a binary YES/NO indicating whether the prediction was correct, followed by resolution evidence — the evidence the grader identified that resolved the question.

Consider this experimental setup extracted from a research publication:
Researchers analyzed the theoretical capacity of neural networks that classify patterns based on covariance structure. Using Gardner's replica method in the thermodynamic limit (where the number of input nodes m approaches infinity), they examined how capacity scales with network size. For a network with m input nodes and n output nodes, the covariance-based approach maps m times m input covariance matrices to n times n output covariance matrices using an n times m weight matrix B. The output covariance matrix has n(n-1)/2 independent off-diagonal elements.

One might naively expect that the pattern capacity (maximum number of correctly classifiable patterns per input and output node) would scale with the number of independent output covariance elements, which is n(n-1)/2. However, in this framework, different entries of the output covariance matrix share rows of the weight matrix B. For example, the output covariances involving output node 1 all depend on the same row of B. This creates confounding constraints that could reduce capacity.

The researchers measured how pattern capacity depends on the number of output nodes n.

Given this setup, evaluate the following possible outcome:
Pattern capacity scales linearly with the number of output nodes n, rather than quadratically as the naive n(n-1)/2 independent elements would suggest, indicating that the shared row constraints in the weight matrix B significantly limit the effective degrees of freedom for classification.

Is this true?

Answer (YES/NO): YES